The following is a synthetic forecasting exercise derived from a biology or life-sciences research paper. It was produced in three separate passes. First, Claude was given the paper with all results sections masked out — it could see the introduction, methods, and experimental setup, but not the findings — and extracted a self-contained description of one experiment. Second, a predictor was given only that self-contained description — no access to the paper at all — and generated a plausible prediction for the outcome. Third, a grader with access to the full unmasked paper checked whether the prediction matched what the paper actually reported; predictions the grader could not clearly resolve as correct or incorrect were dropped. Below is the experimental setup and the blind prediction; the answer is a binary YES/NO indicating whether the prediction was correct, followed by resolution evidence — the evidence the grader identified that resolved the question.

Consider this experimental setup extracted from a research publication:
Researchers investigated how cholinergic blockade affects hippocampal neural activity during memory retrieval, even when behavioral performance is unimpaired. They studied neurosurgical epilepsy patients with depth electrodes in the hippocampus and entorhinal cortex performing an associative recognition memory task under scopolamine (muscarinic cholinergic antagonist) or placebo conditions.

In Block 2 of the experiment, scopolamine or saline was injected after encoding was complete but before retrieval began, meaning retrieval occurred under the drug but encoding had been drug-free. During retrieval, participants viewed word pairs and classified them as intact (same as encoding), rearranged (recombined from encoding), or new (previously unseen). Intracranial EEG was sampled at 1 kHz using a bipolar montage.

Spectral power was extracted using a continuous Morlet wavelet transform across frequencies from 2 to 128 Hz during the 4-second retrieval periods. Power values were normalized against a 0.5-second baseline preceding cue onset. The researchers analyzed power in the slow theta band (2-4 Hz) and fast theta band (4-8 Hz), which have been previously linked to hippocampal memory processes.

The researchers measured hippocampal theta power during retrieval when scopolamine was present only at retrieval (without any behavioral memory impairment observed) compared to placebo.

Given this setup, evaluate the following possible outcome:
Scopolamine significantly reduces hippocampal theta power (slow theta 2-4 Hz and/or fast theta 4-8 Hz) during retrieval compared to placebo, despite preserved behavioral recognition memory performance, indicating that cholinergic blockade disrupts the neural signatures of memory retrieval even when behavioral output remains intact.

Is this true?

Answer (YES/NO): YES